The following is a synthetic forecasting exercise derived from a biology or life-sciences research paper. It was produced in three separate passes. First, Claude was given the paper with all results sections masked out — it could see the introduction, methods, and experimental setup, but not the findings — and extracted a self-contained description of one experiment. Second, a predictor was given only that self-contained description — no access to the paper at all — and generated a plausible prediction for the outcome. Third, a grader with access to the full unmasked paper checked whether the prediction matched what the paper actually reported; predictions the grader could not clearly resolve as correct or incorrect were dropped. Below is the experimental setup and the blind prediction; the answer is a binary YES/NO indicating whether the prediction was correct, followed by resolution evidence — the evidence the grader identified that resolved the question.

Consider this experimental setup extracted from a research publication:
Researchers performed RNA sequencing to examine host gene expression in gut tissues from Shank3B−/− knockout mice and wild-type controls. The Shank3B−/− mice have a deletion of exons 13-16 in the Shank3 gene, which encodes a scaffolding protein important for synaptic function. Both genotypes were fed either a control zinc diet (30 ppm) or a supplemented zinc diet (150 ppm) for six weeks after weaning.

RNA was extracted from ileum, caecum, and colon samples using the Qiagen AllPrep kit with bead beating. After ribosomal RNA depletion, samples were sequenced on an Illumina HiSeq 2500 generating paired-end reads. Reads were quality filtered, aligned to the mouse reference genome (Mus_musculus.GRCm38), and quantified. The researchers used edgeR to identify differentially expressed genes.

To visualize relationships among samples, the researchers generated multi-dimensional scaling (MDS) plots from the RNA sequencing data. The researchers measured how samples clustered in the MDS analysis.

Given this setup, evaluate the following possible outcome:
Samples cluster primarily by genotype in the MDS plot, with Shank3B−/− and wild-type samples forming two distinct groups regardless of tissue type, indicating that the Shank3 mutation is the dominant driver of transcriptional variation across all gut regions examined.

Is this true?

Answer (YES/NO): NO